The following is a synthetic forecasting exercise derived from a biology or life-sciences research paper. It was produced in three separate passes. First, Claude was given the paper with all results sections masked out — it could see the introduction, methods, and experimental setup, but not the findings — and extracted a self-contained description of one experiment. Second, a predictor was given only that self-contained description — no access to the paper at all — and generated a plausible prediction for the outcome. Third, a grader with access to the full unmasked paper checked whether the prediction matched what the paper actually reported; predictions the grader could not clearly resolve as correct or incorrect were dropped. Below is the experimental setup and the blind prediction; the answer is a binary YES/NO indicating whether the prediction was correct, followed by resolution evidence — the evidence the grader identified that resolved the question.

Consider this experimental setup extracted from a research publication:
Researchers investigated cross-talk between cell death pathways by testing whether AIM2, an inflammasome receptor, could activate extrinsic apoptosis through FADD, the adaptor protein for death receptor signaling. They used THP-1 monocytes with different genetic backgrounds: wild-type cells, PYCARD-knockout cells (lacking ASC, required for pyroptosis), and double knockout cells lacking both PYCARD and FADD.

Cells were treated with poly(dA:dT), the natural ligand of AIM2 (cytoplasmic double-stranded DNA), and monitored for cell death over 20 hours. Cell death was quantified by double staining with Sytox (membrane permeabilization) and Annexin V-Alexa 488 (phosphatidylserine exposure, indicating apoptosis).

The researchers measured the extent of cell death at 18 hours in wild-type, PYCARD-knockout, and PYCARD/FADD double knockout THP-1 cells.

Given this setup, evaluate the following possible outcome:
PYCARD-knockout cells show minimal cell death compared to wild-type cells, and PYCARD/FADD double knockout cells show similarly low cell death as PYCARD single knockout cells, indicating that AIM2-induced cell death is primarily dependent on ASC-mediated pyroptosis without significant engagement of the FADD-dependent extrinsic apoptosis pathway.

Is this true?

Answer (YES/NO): NO